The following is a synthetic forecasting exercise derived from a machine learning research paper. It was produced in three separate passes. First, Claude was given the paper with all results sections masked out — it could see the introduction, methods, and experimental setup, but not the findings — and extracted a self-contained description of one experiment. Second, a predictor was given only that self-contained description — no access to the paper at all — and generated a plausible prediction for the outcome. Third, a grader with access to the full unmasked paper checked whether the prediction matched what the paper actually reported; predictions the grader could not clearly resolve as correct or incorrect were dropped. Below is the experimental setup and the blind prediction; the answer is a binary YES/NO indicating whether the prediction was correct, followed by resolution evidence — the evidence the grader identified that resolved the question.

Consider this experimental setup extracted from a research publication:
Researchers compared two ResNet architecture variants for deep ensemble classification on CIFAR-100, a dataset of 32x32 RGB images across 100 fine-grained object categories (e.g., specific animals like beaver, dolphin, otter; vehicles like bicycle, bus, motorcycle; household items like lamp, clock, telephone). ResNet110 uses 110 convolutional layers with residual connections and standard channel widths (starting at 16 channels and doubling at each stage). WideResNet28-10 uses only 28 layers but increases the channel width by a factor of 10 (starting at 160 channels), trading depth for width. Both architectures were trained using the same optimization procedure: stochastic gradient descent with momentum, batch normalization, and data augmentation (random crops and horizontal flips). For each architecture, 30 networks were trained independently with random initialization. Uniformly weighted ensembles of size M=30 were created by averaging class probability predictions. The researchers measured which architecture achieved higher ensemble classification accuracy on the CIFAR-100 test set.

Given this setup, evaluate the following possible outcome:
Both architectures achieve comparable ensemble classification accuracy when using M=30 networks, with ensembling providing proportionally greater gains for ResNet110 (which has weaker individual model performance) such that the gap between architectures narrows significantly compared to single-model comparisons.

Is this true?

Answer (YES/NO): NO